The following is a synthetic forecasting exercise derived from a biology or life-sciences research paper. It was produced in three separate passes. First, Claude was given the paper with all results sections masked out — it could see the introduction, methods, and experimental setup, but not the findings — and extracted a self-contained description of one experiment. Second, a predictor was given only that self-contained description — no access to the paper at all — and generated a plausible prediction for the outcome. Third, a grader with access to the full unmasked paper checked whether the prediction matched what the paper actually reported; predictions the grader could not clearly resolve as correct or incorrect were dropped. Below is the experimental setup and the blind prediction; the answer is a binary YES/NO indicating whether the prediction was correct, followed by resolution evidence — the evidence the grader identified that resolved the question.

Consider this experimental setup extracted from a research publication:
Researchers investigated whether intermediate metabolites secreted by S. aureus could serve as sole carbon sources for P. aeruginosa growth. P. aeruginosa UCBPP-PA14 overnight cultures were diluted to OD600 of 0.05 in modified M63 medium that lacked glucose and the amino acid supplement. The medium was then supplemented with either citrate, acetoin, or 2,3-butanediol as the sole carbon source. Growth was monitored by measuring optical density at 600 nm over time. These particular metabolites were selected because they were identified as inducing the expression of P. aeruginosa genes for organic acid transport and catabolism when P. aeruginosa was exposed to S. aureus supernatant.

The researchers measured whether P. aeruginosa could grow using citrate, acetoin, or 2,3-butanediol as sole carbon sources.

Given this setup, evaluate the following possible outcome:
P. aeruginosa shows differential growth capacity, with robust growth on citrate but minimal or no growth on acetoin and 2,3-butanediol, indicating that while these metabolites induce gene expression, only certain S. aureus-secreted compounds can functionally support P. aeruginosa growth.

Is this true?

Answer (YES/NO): YES